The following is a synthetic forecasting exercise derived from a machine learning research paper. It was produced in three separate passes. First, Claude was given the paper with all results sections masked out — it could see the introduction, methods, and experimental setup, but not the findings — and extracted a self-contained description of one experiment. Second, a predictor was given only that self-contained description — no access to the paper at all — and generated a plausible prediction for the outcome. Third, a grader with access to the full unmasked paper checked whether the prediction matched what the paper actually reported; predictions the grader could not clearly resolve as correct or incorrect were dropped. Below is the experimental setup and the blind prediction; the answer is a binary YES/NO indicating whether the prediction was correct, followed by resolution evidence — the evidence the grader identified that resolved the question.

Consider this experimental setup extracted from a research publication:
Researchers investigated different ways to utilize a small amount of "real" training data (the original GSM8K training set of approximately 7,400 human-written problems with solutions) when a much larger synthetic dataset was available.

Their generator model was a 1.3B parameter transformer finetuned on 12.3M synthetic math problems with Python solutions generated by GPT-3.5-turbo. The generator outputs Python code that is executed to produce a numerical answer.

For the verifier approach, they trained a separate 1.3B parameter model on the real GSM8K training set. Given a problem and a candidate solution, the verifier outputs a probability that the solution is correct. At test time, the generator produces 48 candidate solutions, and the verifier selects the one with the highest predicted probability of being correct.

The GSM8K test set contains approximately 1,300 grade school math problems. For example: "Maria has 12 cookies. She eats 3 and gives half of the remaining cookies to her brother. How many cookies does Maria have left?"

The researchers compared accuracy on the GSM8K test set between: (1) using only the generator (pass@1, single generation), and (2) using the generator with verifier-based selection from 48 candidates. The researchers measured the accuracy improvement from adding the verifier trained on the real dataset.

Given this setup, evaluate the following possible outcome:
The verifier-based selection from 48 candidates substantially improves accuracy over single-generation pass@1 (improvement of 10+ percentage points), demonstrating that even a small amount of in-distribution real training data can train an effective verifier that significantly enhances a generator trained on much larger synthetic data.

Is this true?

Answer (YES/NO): YES